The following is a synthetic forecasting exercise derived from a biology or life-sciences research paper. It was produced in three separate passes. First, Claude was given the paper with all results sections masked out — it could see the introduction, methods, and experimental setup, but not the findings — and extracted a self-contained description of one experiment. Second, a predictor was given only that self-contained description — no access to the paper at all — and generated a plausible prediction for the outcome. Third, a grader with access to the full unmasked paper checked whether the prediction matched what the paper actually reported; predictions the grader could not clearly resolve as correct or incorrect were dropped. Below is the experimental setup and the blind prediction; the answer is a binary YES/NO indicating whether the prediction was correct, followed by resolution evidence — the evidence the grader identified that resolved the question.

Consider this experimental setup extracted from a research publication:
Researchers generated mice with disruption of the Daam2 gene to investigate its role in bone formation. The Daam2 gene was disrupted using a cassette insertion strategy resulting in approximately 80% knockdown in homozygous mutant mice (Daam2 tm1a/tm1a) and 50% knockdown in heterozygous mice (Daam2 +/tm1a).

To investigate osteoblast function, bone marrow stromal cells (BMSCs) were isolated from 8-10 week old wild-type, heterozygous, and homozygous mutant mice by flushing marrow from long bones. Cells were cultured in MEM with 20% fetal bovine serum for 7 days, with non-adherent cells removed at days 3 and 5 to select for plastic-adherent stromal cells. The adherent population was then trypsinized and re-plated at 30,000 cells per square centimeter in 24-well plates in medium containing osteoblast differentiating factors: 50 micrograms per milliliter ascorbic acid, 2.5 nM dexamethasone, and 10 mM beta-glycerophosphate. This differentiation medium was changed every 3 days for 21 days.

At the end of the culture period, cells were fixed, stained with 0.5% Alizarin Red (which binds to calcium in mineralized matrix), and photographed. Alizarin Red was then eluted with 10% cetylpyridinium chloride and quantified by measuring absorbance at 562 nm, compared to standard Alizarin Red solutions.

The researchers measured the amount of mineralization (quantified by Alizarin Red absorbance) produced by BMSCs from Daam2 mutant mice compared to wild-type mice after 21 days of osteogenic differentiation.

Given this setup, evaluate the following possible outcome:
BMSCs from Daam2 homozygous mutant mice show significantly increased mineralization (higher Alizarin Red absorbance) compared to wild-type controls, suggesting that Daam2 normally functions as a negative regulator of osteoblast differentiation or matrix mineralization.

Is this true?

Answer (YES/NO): NO